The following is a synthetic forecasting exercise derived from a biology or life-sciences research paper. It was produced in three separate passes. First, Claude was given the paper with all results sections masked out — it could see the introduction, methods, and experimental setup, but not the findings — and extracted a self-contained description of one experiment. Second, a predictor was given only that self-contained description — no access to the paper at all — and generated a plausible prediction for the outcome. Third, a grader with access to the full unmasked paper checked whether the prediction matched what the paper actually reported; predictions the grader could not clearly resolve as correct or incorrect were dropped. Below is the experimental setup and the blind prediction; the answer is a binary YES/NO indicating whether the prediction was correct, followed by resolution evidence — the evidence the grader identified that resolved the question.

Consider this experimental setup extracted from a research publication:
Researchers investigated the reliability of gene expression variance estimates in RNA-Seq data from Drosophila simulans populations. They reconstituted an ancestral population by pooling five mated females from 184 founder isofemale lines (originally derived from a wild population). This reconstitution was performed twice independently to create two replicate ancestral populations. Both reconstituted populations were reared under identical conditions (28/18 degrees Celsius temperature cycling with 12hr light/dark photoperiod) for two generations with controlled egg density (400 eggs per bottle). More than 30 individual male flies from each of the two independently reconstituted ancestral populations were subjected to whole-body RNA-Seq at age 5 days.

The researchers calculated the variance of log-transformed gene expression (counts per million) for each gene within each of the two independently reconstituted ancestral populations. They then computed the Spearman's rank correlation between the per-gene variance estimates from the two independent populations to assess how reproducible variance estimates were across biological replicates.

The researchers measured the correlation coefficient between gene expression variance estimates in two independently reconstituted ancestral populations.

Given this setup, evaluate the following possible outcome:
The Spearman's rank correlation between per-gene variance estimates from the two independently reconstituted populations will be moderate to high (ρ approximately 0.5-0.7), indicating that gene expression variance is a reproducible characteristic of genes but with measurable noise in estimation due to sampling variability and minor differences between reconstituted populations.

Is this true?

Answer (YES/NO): NO